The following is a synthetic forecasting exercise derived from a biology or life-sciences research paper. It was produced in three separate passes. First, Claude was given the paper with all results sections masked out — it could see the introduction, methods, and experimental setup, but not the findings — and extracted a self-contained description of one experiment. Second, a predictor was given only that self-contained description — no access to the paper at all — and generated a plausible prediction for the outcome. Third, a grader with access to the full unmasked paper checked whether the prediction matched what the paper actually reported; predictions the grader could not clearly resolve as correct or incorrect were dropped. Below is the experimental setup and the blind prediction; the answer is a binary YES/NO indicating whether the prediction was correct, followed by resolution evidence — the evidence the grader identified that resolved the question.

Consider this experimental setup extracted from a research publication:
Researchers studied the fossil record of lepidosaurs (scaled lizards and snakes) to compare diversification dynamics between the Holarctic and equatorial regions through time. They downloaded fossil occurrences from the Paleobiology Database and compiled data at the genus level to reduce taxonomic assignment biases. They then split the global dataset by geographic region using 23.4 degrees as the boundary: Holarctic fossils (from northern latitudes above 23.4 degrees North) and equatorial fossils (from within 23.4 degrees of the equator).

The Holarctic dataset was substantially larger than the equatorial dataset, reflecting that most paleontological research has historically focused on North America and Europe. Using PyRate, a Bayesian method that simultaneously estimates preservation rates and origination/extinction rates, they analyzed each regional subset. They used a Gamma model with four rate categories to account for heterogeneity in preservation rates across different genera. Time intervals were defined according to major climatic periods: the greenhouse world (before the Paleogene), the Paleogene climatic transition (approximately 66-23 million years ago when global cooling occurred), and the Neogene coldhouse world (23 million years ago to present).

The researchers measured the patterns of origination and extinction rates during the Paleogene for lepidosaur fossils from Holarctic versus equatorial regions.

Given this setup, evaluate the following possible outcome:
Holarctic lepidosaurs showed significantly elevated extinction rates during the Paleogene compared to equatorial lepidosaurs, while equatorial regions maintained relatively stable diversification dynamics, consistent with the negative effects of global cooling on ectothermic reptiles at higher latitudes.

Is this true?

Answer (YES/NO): NO